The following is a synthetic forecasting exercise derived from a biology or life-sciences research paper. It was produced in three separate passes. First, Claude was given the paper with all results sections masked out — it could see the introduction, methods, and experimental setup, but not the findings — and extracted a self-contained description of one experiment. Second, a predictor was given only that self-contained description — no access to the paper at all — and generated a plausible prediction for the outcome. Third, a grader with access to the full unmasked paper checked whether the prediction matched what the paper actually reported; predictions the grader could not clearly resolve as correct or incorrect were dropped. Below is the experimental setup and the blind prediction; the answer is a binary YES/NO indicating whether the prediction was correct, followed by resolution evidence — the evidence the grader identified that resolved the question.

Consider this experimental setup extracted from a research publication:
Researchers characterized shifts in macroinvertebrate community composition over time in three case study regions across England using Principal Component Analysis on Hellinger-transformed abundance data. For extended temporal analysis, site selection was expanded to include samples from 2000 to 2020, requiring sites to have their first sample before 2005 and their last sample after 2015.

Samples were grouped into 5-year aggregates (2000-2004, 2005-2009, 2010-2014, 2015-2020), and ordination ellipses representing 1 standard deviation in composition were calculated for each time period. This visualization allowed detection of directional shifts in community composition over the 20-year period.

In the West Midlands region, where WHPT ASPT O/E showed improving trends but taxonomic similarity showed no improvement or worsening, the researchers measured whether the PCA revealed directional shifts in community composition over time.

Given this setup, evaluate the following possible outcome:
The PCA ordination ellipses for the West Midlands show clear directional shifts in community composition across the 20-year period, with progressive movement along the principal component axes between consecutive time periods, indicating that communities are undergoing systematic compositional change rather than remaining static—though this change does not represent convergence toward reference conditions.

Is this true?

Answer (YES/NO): NO